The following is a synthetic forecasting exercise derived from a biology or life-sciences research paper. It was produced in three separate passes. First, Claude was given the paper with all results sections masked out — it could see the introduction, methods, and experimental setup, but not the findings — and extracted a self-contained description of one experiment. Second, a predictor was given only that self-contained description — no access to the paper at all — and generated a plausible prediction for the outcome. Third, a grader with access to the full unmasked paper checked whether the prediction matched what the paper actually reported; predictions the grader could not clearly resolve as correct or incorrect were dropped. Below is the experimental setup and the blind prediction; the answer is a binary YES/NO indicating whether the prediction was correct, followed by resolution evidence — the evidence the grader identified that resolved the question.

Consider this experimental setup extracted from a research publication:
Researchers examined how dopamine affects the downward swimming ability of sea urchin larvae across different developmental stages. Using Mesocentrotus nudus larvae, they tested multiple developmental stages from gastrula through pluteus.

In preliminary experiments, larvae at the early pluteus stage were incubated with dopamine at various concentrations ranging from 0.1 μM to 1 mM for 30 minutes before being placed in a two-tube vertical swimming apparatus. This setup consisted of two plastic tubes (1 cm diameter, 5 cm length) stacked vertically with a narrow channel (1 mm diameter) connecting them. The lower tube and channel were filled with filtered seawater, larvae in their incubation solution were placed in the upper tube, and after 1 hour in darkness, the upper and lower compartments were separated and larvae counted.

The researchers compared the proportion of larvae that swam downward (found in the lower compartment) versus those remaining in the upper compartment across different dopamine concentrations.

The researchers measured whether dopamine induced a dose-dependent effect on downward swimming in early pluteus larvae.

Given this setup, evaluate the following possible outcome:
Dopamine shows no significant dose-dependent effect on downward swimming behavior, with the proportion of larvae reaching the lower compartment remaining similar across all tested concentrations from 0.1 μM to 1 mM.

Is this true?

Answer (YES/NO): NO